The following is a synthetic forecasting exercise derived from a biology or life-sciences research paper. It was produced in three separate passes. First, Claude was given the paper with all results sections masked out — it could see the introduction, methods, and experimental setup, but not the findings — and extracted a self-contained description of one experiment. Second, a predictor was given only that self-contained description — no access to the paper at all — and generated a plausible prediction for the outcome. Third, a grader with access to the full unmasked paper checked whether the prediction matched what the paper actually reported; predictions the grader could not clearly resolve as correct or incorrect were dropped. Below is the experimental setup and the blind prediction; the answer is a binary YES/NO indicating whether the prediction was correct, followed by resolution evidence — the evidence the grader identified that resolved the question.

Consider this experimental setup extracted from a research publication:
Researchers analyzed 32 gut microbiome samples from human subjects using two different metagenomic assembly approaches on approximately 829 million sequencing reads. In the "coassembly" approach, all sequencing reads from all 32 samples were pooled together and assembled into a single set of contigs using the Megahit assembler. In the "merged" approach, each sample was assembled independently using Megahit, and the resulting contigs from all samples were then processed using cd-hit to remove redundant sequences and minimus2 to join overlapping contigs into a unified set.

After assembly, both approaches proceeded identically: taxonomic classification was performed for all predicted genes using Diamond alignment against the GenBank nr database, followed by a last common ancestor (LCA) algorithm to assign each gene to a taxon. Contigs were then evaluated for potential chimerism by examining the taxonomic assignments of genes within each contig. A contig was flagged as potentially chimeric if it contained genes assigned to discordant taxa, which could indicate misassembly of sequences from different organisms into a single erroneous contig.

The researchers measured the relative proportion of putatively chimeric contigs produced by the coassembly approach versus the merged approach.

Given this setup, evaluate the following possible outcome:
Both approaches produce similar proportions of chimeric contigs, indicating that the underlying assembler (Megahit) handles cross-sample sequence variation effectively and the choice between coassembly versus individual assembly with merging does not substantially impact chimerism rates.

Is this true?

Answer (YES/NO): NO